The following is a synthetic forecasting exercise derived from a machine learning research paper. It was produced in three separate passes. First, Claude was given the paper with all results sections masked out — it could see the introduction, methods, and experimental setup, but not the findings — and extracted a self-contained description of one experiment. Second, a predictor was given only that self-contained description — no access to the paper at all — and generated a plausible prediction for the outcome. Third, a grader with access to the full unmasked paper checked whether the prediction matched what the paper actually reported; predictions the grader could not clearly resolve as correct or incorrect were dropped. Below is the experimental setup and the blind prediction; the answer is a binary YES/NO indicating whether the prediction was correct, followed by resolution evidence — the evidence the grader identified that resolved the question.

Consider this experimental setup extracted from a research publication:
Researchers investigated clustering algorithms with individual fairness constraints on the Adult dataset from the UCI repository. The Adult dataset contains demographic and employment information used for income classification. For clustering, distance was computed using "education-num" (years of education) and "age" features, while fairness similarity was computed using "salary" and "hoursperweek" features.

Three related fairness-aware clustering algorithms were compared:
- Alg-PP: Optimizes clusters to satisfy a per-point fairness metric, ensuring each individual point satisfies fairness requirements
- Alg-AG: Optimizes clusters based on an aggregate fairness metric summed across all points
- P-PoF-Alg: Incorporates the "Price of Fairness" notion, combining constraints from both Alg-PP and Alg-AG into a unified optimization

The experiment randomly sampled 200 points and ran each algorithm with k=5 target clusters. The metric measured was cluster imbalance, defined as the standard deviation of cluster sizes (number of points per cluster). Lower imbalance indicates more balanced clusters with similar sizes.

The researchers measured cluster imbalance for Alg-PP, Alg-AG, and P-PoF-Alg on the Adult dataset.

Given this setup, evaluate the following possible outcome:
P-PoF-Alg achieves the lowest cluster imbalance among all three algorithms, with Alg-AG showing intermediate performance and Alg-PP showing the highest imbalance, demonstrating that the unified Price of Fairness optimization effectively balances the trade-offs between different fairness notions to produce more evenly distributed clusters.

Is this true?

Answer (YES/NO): NO